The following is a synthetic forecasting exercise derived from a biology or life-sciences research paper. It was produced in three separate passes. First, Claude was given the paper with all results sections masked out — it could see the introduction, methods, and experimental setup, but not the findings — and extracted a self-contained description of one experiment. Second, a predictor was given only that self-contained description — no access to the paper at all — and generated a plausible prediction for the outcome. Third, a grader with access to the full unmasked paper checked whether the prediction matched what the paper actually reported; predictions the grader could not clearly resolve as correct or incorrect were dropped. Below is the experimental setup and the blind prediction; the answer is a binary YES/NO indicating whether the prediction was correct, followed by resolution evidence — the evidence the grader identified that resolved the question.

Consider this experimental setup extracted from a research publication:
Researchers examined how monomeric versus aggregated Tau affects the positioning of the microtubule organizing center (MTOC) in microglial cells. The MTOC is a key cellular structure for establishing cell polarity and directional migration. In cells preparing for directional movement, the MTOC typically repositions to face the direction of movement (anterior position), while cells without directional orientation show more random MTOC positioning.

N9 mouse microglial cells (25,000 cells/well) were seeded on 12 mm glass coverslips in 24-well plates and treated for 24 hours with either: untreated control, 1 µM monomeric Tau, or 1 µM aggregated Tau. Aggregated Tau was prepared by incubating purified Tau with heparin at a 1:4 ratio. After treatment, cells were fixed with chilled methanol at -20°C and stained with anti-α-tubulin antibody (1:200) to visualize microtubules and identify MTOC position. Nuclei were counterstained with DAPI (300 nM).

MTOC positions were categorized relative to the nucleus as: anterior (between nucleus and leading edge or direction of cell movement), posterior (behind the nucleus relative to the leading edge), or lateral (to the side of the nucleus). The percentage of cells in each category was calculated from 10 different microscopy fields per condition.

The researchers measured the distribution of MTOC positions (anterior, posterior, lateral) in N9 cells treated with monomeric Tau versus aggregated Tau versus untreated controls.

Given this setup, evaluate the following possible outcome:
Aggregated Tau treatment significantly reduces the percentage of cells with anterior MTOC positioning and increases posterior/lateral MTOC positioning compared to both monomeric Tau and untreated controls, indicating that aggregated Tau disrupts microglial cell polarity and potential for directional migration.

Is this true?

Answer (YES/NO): NO